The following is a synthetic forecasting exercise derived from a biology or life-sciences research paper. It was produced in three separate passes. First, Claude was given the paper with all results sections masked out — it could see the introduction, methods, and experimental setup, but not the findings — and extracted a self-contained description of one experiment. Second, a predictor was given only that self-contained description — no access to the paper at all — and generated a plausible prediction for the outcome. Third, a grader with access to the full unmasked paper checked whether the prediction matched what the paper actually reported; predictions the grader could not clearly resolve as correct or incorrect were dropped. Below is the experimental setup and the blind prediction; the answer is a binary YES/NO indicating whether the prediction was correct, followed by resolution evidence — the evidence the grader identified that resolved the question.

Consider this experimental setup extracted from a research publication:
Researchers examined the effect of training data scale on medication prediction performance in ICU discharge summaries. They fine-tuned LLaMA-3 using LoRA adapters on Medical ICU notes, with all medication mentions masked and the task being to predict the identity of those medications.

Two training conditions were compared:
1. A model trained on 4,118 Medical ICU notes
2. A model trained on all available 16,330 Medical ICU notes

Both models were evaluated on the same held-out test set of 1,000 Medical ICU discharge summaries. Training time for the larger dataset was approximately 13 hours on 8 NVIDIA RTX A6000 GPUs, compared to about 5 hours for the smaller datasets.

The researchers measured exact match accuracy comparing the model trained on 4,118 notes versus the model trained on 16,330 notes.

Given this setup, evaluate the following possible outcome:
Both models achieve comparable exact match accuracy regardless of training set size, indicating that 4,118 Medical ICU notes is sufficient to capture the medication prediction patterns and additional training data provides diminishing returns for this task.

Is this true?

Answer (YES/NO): NO